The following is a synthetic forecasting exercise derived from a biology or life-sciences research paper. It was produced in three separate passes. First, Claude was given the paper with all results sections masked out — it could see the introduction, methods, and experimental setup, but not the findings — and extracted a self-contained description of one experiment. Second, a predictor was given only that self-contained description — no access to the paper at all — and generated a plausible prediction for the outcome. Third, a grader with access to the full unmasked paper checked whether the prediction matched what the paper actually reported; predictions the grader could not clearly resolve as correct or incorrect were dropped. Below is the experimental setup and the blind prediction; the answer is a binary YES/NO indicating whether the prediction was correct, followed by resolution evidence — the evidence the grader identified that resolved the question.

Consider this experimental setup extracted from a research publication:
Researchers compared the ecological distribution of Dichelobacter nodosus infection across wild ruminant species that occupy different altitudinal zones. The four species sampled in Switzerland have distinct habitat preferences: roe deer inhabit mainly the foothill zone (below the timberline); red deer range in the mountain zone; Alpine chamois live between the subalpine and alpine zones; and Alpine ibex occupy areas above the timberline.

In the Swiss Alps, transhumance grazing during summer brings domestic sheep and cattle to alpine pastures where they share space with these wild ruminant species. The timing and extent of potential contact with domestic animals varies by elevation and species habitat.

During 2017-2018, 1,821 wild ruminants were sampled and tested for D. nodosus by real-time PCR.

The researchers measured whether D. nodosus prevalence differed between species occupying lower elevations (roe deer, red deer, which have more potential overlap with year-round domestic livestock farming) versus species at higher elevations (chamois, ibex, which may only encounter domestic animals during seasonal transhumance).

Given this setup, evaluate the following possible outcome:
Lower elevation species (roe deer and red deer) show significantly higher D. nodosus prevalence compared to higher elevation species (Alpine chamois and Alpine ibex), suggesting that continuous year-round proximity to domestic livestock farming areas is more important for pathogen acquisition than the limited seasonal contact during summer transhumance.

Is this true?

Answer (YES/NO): NO